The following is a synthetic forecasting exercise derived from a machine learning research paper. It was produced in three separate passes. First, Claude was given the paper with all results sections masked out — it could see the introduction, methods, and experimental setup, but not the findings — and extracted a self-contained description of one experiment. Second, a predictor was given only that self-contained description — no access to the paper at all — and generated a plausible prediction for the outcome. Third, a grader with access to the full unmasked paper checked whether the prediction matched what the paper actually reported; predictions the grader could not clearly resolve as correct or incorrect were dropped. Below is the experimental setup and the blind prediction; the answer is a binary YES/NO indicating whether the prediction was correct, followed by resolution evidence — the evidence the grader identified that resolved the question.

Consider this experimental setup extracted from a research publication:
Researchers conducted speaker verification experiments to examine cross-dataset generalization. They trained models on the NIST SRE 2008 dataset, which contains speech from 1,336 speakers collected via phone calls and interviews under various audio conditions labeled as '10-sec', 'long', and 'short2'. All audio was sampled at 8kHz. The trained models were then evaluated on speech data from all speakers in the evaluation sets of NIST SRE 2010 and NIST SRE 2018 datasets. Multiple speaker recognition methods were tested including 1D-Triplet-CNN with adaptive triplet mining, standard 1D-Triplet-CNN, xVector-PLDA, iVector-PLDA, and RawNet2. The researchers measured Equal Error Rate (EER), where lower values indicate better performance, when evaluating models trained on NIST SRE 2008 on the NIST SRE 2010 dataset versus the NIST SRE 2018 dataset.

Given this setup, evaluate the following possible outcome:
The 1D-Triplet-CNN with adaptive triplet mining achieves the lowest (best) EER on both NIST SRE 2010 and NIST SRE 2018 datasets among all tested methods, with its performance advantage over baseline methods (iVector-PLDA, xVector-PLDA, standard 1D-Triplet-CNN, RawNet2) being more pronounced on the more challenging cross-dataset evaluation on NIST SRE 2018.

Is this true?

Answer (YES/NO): NO